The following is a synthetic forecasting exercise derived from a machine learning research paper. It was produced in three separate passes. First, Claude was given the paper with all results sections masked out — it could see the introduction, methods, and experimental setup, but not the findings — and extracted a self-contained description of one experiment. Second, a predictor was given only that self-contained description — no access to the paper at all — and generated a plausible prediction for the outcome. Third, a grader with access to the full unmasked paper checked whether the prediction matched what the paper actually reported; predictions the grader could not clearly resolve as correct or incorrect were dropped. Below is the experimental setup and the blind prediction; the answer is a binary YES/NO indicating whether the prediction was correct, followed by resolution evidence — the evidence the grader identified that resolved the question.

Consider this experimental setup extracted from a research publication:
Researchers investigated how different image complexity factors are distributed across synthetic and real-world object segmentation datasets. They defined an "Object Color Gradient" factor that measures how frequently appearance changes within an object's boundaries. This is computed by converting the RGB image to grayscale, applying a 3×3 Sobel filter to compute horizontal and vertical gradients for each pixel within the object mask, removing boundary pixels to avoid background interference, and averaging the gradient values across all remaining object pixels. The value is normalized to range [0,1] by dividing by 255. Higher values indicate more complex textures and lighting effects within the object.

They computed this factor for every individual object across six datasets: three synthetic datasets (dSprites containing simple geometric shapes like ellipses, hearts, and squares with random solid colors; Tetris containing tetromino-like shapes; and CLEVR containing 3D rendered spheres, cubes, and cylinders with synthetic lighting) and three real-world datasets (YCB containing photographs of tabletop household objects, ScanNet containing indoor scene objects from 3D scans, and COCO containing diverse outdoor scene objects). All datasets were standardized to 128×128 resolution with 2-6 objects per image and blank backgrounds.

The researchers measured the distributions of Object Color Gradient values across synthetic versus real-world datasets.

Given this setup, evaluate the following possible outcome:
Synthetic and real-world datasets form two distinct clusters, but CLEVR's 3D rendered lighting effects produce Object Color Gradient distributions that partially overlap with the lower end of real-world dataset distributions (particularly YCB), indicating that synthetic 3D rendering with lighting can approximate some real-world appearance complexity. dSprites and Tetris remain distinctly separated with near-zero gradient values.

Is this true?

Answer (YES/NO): NO